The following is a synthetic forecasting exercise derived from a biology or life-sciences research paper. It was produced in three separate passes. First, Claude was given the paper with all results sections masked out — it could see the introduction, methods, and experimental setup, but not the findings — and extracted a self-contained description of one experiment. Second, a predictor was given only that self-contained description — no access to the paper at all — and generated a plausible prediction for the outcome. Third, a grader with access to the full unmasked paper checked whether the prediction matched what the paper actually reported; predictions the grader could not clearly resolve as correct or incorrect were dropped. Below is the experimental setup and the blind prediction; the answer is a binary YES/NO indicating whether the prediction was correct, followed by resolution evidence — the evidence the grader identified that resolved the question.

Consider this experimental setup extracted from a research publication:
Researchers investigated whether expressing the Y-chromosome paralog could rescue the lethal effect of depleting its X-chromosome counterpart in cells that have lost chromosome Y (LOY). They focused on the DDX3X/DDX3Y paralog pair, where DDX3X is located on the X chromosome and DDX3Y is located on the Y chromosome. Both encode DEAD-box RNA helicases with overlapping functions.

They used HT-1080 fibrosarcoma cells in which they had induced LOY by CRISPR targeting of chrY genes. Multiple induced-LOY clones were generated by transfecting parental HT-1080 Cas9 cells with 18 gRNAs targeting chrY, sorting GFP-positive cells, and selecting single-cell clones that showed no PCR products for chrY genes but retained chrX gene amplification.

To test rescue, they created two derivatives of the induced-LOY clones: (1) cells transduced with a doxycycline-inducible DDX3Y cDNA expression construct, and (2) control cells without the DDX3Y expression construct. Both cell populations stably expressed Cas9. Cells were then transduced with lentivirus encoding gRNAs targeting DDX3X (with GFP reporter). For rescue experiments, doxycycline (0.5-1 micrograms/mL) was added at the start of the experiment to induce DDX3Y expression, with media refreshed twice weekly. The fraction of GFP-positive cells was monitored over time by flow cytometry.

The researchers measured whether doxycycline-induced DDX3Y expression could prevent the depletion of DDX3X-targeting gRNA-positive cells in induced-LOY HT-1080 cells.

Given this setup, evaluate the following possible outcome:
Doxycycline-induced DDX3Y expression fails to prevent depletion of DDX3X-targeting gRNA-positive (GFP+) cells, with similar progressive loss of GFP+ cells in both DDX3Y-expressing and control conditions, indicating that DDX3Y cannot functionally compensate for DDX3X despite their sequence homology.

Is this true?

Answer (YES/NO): NO